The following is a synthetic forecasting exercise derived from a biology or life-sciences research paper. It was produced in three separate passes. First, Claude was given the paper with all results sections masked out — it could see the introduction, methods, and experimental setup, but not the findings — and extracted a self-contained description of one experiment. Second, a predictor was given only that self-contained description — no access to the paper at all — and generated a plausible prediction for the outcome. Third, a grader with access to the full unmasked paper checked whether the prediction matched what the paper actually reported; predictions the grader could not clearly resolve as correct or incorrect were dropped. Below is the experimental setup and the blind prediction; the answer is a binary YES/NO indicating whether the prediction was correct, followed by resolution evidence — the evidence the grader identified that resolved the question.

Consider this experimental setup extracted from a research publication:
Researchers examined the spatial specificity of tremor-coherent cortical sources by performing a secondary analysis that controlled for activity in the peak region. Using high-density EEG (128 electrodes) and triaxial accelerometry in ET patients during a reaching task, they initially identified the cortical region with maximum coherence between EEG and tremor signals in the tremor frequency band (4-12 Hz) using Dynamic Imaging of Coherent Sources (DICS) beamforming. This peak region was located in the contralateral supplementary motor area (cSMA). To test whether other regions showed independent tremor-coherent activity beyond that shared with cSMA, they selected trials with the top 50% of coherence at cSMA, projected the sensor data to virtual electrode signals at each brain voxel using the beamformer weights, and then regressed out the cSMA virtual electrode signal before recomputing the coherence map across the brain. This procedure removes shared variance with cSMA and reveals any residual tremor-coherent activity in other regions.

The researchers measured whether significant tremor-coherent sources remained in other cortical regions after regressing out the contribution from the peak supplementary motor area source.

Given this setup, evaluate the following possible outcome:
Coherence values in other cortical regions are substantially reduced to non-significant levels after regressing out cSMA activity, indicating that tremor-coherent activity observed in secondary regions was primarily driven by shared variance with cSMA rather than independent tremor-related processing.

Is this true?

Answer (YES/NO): NO